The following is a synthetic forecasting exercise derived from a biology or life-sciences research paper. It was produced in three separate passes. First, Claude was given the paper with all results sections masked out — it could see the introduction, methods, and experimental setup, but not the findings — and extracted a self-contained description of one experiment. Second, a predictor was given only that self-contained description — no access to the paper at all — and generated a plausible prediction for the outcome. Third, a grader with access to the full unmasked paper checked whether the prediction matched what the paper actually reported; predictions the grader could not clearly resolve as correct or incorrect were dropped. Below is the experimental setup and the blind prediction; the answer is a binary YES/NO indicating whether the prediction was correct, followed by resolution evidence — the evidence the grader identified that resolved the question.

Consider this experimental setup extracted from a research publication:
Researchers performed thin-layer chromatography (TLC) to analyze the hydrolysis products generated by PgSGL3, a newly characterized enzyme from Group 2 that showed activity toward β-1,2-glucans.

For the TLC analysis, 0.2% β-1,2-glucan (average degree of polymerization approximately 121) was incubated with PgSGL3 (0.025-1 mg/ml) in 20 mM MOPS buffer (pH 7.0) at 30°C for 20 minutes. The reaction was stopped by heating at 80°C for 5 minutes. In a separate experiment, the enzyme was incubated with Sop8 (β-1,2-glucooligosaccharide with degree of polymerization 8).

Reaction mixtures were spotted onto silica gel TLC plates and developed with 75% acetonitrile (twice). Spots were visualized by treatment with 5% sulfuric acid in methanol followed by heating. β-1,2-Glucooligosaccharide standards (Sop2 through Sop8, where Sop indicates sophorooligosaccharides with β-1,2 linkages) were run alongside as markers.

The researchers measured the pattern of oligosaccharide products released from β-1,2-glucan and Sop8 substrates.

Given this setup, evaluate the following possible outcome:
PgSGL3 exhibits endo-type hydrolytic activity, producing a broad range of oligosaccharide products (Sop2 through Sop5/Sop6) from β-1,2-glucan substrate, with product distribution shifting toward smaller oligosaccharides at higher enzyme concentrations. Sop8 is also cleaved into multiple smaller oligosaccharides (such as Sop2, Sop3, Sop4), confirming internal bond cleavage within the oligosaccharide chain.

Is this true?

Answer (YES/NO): NO